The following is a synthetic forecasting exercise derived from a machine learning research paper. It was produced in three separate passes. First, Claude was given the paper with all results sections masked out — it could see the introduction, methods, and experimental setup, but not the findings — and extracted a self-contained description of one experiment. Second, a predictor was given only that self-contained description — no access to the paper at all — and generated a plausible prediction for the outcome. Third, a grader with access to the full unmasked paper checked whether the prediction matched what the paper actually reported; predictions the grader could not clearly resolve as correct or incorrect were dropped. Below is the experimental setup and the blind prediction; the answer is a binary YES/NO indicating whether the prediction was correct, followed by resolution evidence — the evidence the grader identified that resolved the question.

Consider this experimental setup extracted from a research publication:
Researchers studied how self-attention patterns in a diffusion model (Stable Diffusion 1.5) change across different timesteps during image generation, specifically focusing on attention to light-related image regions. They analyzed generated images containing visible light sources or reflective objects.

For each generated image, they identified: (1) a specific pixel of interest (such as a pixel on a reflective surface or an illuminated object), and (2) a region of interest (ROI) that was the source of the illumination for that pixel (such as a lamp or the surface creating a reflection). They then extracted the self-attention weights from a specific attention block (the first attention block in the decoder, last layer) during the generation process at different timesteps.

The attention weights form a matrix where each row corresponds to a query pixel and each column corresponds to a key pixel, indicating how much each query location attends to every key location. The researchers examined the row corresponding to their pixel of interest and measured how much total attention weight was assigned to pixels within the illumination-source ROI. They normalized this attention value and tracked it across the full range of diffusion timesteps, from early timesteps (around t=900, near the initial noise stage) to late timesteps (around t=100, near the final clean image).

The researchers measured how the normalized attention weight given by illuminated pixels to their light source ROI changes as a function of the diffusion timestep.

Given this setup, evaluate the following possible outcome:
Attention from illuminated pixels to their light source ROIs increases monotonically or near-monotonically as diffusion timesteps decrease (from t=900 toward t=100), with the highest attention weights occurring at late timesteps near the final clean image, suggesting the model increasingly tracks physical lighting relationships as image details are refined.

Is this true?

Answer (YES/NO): NO